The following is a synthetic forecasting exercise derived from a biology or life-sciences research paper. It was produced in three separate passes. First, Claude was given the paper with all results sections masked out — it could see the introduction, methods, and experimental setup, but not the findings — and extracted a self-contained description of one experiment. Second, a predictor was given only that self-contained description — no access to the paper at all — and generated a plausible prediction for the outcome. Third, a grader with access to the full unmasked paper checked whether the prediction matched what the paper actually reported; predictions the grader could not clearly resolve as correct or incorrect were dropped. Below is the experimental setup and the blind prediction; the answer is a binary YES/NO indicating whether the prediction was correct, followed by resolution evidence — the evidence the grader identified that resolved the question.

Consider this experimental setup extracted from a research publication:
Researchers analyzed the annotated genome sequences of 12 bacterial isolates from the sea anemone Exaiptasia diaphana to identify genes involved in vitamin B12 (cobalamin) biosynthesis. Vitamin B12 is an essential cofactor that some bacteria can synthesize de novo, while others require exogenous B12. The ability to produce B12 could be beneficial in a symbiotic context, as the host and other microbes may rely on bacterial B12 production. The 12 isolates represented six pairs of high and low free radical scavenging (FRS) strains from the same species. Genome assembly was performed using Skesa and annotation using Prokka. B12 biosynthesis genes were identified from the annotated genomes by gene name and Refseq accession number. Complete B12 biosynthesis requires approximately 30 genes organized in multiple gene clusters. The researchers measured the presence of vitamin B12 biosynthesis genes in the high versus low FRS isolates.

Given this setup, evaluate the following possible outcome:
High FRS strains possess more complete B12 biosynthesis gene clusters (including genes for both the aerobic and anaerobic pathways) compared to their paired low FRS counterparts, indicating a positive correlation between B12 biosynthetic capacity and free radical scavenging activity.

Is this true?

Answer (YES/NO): NO